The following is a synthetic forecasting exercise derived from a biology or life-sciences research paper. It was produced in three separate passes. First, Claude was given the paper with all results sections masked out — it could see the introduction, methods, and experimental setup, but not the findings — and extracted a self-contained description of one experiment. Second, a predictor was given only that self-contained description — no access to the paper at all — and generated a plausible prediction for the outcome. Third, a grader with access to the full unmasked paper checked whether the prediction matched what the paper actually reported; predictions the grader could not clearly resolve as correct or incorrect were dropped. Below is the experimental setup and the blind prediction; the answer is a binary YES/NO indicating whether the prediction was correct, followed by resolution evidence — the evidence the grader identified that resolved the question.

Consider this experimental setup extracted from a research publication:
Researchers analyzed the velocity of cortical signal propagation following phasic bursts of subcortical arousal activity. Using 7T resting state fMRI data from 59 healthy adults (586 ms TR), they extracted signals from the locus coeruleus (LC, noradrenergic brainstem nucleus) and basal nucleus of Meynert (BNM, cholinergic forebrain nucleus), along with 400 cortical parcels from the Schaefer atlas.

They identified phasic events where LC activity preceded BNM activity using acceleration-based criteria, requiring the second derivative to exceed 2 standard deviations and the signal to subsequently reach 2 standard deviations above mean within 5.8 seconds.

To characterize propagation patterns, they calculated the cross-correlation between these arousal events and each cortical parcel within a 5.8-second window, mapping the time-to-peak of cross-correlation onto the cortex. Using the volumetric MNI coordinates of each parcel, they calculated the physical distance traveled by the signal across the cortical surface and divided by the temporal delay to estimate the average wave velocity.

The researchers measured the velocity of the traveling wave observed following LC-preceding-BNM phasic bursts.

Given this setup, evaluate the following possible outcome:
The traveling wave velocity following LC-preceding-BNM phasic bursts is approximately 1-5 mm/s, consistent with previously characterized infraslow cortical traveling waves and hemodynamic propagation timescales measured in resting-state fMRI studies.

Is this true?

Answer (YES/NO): NO